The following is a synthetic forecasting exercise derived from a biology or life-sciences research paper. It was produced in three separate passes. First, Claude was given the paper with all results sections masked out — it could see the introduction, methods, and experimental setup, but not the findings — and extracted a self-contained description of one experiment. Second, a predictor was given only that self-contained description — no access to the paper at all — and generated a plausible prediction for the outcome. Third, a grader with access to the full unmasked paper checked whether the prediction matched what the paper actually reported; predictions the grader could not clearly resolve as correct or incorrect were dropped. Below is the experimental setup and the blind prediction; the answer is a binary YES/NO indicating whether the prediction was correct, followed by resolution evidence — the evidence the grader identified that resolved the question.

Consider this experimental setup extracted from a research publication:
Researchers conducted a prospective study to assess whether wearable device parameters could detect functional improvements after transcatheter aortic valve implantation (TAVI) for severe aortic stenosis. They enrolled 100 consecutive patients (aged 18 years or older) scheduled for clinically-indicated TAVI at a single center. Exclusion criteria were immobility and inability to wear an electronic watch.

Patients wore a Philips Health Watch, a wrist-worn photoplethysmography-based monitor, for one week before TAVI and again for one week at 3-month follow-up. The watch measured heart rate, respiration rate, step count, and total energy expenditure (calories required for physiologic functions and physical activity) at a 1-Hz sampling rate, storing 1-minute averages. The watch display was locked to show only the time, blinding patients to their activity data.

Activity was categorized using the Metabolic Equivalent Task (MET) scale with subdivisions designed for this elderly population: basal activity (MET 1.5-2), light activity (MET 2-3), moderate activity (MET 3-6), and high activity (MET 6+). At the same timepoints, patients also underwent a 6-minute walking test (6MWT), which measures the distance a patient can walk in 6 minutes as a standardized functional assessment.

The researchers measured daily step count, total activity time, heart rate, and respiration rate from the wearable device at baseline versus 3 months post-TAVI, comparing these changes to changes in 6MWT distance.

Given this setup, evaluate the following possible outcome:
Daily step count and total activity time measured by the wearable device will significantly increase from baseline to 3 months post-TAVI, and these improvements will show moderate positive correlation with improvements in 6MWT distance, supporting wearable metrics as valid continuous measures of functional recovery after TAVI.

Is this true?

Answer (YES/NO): NO